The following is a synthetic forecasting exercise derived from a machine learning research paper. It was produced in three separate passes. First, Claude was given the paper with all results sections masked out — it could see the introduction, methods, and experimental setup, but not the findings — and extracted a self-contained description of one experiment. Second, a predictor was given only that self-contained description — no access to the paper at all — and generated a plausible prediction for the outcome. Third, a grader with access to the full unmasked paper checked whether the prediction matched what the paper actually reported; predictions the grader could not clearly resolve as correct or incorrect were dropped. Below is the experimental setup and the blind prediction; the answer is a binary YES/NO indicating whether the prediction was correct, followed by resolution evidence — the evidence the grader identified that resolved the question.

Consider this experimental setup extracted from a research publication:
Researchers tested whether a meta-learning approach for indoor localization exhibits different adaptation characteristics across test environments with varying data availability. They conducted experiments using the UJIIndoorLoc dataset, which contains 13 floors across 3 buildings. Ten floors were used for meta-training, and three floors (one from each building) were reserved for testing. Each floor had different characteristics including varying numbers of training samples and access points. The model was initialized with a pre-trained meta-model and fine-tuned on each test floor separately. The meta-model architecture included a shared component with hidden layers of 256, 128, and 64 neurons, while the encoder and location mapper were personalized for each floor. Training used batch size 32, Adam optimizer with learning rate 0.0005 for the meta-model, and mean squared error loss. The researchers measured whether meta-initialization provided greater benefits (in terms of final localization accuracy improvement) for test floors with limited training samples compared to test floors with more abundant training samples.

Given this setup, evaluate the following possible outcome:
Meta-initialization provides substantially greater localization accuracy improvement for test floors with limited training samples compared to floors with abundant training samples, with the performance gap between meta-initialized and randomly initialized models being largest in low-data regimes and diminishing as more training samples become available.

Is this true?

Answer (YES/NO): YES